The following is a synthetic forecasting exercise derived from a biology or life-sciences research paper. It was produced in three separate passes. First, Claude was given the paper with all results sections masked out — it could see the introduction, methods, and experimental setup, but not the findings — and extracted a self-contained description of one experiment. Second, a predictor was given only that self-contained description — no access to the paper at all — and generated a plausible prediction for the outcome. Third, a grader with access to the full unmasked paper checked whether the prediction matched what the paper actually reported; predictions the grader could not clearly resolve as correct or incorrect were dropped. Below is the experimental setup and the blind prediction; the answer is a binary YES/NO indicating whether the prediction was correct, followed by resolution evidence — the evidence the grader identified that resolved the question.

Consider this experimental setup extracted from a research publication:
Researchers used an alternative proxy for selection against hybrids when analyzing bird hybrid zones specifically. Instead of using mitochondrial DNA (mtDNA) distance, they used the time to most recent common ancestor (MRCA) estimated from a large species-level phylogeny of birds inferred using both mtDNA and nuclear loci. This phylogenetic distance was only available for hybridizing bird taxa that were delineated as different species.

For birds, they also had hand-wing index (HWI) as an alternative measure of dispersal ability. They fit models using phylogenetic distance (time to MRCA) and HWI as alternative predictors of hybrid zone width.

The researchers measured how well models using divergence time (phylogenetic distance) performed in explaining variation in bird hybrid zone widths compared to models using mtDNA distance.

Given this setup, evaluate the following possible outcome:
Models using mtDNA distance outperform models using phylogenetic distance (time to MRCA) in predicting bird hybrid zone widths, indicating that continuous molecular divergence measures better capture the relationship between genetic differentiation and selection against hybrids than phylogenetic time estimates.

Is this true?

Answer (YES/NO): YES